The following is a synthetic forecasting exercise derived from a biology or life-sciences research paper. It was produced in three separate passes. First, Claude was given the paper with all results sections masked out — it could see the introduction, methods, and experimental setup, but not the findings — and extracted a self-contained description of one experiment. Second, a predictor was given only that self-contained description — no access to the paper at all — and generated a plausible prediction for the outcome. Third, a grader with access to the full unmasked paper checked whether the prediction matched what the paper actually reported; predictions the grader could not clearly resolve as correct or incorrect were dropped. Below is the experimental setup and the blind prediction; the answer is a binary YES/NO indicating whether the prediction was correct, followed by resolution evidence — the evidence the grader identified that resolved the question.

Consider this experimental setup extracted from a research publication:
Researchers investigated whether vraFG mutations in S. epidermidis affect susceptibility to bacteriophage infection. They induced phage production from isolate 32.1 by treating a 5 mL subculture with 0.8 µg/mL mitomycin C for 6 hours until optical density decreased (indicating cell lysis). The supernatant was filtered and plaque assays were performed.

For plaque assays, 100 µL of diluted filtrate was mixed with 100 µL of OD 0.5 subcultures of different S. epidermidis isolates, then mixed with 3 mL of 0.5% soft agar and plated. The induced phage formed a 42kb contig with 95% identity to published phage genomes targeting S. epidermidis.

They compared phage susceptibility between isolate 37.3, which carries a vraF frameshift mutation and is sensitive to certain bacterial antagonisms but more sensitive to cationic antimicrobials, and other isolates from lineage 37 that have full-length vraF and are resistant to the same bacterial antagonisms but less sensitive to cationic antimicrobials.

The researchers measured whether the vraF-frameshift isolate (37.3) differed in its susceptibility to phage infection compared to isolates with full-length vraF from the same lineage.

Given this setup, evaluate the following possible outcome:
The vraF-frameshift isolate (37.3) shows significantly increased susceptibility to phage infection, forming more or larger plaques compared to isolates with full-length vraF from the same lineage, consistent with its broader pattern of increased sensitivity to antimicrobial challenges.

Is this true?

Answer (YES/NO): NO